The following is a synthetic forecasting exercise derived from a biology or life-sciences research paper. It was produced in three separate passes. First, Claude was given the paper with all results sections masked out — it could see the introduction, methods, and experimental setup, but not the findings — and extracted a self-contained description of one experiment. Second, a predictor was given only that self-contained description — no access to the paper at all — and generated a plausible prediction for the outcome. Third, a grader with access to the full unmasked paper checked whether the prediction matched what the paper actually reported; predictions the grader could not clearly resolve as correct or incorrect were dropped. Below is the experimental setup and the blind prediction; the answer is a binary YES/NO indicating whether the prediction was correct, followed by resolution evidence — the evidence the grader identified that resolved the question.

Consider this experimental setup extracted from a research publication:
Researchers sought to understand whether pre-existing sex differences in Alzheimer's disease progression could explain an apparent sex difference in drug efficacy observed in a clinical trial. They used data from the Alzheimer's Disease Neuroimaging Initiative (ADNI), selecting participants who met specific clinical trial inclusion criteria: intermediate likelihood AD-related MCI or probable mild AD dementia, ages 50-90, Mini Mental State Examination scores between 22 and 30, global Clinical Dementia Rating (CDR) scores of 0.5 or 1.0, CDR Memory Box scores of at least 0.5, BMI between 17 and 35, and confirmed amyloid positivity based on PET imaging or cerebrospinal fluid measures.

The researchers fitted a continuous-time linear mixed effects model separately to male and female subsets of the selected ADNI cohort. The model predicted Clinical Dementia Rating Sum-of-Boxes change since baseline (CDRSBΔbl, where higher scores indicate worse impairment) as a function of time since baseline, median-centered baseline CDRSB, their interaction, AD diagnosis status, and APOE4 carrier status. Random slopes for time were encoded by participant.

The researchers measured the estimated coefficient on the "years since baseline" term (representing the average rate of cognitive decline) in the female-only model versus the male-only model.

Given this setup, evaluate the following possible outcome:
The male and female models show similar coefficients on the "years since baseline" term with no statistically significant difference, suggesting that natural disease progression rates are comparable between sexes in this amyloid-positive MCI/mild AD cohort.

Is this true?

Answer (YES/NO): YES